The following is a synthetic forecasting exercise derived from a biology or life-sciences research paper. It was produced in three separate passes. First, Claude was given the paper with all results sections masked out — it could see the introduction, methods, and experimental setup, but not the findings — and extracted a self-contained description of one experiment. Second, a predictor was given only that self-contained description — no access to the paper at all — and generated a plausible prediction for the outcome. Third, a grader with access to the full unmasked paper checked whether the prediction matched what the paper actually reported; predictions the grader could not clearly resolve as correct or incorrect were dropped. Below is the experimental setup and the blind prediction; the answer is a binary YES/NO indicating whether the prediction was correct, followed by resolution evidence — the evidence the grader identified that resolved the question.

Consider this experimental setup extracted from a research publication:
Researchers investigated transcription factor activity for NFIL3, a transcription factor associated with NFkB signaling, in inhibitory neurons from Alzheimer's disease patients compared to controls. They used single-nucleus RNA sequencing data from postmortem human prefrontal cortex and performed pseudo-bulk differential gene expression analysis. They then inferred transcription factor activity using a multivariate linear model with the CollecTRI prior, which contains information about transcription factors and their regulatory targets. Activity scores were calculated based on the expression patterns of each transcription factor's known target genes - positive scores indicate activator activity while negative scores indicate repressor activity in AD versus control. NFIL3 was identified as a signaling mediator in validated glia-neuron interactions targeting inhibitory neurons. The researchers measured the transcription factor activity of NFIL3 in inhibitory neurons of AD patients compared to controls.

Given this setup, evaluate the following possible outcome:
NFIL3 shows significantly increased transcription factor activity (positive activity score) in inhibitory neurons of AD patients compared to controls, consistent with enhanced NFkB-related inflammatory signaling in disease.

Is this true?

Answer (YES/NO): YES